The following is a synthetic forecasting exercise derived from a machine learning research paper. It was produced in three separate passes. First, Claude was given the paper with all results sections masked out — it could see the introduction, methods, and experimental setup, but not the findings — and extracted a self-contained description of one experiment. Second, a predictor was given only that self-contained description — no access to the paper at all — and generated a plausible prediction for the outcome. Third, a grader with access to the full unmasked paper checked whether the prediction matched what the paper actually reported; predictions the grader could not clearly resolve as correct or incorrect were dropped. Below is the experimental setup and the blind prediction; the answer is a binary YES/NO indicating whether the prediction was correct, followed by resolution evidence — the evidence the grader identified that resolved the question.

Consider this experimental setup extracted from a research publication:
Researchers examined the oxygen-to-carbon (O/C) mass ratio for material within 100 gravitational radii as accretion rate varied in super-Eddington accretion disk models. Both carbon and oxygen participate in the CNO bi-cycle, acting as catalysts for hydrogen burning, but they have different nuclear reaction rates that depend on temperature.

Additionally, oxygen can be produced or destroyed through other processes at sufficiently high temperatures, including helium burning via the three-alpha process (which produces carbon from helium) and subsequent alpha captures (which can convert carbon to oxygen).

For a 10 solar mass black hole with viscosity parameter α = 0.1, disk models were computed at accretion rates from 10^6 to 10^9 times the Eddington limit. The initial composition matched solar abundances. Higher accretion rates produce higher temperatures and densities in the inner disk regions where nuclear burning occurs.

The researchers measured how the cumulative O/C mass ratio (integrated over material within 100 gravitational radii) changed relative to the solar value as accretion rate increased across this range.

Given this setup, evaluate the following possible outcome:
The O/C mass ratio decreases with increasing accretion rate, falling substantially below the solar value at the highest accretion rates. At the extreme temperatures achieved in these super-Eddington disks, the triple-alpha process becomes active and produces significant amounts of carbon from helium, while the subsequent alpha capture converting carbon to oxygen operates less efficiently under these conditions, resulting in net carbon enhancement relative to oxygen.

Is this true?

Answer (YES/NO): NO